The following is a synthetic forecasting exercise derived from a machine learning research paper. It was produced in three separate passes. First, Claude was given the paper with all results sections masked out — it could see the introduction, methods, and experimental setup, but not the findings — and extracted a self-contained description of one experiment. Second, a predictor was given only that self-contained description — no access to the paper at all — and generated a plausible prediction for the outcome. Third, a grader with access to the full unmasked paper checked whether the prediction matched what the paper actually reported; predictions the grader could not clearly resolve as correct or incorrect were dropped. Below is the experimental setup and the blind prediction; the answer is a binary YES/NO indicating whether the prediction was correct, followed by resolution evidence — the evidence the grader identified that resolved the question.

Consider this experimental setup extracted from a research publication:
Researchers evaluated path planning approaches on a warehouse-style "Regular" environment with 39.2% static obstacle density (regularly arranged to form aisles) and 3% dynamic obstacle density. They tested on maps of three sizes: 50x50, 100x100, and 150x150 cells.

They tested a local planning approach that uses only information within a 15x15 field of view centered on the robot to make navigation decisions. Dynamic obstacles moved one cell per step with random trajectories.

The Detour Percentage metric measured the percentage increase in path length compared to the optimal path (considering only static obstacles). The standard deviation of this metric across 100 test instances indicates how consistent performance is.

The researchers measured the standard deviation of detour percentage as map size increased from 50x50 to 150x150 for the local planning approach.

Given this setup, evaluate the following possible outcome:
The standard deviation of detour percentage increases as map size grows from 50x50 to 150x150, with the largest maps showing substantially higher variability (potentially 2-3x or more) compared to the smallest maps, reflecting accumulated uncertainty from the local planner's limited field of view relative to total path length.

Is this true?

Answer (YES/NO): NO